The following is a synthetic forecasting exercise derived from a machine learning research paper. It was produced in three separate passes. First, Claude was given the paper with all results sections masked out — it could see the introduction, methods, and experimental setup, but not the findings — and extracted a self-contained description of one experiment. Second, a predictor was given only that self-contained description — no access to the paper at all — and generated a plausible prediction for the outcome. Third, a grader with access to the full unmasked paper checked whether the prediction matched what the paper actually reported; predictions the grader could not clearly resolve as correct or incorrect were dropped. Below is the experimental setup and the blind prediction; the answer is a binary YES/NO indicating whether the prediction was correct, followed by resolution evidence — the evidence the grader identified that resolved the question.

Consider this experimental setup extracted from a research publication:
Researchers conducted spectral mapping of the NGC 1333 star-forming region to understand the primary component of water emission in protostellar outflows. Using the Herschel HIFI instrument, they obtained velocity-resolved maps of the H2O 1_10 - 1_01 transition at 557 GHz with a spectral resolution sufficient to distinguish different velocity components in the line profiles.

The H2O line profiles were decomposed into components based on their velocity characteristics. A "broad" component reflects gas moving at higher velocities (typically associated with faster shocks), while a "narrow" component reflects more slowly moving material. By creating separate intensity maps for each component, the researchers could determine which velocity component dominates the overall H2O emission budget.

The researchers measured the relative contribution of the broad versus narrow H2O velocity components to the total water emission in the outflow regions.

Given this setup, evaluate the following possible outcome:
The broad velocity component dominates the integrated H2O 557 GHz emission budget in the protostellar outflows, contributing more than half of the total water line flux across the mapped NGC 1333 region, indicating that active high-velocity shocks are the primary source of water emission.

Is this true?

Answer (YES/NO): YES